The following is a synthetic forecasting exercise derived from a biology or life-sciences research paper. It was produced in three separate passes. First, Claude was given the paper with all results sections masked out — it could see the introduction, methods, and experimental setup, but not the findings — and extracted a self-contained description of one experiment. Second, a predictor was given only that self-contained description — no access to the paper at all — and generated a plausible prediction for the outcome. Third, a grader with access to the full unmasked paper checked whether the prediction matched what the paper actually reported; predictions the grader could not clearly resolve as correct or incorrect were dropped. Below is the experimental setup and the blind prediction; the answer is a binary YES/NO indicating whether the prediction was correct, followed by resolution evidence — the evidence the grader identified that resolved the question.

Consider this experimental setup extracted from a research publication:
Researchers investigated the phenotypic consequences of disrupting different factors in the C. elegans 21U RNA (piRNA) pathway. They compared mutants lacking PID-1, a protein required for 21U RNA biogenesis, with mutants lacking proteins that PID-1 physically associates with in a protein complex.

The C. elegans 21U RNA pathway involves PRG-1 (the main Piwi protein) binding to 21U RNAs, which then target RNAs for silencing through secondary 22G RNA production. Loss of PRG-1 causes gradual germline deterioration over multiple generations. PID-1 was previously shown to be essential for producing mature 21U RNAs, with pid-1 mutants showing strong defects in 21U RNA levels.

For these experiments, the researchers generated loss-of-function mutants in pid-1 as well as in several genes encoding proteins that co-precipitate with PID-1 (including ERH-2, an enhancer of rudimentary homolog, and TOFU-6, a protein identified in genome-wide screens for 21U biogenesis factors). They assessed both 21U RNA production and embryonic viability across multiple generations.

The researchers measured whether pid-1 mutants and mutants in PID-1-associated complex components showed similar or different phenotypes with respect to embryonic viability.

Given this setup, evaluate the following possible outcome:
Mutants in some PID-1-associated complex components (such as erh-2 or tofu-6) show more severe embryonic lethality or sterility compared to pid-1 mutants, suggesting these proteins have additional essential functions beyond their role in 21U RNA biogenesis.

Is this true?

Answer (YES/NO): YES